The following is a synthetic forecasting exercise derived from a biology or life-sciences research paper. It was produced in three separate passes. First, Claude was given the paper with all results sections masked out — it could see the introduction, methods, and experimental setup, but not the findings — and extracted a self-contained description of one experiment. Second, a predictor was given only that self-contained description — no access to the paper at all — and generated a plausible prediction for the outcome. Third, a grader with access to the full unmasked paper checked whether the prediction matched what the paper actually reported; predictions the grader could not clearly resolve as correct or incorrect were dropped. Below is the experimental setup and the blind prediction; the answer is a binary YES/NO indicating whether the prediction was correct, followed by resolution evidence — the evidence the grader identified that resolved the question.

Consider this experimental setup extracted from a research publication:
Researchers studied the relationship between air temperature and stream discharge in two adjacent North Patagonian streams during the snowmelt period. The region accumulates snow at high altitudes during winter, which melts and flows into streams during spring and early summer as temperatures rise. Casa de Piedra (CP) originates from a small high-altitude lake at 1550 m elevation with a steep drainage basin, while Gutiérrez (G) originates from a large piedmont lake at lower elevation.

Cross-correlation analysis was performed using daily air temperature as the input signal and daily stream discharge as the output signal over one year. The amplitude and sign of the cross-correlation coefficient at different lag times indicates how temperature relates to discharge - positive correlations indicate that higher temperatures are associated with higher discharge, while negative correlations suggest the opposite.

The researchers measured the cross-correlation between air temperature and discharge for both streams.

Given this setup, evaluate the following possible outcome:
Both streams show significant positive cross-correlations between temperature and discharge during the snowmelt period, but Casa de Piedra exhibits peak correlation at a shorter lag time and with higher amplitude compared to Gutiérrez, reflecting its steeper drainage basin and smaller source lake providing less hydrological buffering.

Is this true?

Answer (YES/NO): NO